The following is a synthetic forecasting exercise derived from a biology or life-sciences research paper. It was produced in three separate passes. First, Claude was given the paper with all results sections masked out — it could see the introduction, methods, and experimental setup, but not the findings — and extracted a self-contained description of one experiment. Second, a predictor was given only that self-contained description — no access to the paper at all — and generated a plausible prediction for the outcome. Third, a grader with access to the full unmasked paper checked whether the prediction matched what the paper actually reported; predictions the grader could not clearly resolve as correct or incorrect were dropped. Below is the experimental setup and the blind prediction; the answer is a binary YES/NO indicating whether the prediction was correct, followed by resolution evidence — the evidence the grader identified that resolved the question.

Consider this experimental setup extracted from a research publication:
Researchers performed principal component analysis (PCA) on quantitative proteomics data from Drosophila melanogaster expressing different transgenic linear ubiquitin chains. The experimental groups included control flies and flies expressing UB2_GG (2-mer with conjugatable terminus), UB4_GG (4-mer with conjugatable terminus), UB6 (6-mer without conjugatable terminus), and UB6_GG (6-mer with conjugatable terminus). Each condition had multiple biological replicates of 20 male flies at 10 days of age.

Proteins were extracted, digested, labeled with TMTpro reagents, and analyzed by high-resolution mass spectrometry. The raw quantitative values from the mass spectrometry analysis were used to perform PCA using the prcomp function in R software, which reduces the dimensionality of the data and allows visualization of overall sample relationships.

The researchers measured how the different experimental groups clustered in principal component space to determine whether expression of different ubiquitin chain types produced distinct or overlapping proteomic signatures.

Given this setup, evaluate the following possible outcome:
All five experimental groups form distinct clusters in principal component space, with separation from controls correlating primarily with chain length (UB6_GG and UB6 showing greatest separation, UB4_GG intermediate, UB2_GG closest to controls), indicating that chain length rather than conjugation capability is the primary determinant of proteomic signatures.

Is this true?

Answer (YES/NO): NO